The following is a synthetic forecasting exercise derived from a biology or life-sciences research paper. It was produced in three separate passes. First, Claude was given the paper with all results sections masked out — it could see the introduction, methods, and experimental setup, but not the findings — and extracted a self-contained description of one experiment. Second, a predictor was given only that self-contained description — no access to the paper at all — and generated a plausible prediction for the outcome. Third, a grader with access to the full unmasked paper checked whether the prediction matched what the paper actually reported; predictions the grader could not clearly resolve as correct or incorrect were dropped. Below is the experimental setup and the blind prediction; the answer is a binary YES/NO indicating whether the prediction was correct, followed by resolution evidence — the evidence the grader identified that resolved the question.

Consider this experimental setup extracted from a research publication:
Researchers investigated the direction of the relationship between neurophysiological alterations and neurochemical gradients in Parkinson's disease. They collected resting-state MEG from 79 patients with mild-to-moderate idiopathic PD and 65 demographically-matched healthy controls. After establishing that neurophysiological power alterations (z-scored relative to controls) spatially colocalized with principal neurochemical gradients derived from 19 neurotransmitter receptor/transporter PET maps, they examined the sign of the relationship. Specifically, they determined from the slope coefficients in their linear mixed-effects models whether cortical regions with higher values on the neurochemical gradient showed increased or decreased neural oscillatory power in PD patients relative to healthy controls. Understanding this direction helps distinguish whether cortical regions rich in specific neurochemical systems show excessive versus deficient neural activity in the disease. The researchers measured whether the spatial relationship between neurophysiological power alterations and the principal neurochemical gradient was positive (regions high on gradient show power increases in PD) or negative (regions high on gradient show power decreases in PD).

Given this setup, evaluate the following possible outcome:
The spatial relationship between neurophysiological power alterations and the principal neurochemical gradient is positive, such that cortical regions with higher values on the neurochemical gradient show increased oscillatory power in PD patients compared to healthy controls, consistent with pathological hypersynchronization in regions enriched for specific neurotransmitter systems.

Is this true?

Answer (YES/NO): YES